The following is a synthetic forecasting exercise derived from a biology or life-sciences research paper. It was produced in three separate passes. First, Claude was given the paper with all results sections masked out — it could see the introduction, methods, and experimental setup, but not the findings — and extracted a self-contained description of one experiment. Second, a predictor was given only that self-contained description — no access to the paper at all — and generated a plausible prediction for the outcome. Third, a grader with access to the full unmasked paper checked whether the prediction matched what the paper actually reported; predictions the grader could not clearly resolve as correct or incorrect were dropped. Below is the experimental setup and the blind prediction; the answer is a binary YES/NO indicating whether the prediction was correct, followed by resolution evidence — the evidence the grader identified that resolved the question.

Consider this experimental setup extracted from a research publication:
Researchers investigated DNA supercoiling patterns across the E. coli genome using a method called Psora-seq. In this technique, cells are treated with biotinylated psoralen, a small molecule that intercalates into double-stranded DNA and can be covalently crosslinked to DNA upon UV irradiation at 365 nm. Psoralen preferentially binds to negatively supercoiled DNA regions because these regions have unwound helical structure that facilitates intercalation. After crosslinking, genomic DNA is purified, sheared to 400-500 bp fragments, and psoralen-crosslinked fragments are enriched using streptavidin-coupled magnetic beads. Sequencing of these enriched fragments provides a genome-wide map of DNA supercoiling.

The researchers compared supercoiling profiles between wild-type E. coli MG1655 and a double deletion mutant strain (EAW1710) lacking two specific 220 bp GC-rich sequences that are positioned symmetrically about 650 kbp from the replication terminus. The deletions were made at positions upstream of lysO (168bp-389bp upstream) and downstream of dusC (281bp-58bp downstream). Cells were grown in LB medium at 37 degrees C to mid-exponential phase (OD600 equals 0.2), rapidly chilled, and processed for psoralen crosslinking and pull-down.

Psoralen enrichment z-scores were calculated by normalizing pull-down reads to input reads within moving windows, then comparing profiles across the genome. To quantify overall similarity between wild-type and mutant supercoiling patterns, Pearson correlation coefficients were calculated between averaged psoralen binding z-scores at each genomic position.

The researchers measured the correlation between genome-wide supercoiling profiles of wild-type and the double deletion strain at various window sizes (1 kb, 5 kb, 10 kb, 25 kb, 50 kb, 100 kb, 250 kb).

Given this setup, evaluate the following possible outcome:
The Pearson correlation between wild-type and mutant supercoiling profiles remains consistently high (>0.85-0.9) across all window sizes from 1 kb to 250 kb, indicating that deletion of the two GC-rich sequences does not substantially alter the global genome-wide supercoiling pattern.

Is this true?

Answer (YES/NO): NO